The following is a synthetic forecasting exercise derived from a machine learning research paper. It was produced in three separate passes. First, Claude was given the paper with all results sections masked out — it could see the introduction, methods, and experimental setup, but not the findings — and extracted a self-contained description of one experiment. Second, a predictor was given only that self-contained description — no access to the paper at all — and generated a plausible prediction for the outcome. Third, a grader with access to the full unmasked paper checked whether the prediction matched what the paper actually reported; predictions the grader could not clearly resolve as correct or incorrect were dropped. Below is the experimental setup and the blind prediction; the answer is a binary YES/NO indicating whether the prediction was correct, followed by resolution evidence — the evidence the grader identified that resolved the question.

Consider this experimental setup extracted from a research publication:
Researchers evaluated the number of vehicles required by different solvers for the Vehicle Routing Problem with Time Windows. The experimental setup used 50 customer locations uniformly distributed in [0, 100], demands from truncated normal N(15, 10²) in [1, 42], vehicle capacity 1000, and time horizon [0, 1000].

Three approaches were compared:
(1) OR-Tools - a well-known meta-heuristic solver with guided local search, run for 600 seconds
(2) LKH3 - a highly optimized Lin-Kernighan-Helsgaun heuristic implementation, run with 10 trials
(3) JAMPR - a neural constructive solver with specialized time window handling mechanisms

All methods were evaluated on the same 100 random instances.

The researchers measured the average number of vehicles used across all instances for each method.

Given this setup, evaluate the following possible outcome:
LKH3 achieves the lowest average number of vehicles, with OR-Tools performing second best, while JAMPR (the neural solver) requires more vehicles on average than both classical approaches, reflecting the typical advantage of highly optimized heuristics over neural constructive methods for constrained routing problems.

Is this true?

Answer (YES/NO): YES